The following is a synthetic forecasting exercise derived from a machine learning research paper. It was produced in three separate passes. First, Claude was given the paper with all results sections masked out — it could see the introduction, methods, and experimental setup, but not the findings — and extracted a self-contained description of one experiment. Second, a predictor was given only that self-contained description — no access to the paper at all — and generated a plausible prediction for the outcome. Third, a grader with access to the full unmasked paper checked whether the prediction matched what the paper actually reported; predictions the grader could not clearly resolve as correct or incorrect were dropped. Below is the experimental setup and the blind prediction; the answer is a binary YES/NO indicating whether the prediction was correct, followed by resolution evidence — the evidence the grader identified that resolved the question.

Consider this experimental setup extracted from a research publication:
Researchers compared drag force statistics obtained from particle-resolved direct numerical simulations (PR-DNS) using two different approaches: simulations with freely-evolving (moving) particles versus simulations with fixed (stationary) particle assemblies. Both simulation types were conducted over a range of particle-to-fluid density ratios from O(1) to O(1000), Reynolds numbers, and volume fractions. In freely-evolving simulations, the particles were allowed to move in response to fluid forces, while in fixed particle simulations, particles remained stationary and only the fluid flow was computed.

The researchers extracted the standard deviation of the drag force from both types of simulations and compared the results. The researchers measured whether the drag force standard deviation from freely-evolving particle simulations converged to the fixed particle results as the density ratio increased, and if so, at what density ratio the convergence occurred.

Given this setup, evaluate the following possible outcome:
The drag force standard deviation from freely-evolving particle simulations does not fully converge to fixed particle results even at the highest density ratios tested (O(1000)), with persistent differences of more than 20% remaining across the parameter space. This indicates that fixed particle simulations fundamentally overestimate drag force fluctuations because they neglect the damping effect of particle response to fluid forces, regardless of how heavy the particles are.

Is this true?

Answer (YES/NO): NO